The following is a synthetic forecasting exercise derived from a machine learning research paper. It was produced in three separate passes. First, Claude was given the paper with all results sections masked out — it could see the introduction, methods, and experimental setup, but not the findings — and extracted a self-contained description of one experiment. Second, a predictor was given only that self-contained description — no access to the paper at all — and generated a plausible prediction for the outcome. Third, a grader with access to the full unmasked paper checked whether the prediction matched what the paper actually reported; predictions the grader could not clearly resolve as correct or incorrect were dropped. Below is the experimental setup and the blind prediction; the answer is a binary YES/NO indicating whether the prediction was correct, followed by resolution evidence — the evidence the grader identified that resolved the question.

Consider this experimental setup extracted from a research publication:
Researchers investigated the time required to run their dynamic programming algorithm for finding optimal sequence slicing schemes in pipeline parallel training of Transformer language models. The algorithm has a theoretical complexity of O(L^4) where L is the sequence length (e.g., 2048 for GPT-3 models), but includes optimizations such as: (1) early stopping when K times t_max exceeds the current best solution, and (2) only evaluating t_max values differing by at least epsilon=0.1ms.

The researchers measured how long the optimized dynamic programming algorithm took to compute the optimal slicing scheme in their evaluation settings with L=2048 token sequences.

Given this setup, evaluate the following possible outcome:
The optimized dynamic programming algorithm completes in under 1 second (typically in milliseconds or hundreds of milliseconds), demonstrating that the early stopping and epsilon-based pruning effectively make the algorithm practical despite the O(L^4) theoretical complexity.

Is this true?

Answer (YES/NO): NO